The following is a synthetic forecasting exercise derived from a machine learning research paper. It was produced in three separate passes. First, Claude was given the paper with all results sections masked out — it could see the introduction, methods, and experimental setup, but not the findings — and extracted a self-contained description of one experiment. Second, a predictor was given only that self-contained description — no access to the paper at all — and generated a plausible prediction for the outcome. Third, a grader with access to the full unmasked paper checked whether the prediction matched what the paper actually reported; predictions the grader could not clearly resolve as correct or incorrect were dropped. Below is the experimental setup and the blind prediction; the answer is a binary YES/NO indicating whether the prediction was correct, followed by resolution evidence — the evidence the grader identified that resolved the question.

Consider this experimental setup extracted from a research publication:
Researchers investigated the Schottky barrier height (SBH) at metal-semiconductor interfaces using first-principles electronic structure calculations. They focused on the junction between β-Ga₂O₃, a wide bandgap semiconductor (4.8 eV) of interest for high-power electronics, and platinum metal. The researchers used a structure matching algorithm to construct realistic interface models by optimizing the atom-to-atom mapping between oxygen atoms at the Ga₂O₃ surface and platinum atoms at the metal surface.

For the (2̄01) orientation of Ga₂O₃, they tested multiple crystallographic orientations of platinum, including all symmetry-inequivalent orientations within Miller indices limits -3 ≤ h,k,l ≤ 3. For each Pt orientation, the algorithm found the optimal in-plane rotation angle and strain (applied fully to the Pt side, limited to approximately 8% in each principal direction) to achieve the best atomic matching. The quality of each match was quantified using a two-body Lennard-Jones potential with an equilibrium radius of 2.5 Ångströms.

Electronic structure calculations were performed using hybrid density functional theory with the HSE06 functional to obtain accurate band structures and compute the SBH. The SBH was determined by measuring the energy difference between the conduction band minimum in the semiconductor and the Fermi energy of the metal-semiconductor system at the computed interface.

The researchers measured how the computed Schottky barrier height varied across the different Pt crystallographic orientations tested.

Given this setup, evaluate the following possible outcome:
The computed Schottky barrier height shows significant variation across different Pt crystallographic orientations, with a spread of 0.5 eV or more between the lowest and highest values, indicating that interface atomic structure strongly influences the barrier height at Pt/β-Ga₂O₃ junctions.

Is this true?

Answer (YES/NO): NO